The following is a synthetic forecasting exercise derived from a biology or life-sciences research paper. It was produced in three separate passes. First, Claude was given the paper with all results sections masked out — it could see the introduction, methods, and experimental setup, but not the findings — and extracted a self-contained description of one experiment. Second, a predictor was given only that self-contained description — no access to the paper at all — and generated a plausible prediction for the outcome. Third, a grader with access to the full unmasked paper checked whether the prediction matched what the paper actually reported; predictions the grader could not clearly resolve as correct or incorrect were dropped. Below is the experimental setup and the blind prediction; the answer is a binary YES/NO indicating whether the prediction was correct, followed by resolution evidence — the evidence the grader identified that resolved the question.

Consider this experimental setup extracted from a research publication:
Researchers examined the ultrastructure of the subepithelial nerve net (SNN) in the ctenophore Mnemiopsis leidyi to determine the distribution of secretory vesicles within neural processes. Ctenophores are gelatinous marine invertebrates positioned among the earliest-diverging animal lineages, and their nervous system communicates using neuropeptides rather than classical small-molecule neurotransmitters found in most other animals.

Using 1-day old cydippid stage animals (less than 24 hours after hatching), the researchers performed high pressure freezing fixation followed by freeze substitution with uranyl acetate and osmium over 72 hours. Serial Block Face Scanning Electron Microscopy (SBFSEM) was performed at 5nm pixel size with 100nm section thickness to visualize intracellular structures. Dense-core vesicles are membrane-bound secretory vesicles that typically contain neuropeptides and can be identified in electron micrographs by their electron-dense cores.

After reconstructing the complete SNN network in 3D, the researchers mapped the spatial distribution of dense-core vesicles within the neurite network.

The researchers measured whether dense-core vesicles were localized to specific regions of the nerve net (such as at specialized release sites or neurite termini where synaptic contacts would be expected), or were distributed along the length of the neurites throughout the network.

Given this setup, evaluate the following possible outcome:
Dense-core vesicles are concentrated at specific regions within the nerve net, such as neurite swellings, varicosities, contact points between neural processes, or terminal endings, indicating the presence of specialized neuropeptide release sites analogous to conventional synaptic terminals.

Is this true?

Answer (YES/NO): NO